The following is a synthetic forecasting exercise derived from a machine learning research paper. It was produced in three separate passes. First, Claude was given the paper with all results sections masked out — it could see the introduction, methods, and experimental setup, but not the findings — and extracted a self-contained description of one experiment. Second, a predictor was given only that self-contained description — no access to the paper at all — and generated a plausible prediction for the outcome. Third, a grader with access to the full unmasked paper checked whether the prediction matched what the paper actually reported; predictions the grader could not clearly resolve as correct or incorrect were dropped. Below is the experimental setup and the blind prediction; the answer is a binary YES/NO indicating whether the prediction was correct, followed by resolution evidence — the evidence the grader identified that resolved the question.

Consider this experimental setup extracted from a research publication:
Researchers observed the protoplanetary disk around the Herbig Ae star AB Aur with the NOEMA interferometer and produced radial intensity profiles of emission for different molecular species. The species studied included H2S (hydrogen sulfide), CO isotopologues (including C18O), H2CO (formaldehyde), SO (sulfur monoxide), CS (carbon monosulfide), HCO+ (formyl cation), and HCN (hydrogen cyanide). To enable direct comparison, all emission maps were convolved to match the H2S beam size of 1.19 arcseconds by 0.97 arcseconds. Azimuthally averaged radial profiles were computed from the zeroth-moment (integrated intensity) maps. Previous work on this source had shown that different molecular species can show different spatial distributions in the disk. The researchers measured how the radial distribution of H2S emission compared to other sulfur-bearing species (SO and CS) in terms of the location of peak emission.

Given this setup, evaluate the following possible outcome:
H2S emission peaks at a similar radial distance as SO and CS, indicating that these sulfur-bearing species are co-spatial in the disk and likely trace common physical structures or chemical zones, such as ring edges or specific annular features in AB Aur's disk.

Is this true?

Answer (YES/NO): NO